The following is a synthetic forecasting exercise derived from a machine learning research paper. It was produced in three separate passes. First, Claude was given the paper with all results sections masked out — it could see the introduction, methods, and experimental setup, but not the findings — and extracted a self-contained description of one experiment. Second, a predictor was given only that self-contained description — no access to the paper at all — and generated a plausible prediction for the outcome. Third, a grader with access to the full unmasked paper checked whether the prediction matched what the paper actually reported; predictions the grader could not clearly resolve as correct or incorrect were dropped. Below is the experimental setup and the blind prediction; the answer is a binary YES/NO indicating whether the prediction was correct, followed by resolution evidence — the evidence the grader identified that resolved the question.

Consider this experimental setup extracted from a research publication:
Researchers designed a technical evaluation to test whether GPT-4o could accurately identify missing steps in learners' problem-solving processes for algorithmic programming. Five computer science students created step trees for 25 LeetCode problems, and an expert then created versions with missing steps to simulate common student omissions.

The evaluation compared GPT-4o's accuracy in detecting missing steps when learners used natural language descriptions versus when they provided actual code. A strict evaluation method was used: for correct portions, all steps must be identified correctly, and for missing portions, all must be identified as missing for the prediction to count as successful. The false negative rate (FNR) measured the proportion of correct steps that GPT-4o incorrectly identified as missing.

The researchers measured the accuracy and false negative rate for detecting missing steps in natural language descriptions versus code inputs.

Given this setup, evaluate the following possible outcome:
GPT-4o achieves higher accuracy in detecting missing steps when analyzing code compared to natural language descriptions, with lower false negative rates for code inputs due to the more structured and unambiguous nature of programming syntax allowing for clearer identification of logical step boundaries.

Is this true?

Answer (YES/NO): YES